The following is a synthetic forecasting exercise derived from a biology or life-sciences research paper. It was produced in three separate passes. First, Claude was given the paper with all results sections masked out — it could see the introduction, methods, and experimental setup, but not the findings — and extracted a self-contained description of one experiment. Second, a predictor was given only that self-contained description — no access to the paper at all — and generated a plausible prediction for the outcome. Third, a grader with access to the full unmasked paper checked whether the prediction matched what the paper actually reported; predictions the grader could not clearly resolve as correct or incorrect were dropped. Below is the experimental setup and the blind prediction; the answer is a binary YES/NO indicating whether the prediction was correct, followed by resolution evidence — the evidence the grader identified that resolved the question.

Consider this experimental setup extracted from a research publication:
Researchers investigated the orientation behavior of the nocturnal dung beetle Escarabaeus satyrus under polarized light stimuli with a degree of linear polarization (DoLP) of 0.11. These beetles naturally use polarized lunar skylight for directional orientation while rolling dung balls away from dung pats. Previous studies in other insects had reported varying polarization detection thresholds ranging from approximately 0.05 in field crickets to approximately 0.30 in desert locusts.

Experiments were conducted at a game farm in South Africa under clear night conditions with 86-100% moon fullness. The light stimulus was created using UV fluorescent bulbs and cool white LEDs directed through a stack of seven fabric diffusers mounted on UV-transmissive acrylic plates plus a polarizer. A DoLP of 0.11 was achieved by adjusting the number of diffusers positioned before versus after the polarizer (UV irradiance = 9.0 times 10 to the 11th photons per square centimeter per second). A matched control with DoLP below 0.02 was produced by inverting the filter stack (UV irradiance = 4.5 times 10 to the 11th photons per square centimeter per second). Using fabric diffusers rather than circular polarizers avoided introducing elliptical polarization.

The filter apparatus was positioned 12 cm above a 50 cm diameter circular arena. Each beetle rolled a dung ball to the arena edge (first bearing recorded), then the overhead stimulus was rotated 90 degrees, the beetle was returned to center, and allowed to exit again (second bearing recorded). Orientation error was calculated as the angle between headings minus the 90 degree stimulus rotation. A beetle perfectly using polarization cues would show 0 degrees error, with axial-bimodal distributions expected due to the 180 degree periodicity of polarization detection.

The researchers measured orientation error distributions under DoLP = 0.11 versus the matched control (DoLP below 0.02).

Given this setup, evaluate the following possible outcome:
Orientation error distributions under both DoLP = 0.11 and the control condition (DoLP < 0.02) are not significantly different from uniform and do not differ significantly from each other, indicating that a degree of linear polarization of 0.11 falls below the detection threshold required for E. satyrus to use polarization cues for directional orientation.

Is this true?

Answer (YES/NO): NO